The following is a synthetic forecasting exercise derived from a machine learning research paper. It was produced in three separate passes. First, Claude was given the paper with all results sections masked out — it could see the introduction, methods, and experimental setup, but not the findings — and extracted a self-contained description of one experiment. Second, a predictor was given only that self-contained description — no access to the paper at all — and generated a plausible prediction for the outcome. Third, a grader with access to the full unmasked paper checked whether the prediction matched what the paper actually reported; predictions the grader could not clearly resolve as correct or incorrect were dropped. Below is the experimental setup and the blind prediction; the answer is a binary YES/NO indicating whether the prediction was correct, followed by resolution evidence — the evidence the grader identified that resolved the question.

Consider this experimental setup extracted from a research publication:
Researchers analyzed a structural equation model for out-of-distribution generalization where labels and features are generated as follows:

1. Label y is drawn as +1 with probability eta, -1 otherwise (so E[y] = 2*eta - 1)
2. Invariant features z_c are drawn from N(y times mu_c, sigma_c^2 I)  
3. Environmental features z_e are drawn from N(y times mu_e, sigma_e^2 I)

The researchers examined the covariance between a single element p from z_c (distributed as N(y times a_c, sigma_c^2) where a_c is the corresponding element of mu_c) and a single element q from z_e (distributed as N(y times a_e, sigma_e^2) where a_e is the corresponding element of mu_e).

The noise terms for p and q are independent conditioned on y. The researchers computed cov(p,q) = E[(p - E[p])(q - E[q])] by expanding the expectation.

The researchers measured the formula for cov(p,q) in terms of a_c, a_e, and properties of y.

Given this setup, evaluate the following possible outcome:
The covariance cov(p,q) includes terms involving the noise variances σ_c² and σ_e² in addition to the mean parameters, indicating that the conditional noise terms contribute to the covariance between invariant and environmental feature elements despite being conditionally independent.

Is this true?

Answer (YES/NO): NO